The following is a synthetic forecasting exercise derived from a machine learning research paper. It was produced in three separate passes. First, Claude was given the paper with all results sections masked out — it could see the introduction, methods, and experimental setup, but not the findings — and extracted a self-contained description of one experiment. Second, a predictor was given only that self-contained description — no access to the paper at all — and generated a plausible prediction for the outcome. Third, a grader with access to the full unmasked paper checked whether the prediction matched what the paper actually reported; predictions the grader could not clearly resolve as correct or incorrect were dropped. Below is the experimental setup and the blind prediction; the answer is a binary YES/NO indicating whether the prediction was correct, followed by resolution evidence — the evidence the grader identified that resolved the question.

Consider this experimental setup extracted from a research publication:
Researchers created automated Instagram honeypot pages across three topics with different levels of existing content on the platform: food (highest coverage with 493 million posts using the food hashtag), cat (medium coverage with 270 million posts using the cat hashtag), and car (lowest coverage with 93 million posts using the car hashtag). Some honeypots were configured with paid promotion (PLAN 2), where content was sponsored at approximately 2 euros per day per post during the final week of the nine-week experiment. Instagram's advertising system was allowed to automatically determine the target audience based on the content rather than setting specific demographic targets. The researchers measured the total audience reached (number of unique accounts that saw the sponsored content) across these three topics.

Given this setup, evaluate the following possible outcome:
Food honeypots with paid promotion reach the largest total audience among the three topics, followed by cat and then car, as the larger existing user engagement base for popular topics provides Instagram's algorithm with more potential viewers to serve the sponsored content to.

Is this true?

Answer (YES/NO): NO